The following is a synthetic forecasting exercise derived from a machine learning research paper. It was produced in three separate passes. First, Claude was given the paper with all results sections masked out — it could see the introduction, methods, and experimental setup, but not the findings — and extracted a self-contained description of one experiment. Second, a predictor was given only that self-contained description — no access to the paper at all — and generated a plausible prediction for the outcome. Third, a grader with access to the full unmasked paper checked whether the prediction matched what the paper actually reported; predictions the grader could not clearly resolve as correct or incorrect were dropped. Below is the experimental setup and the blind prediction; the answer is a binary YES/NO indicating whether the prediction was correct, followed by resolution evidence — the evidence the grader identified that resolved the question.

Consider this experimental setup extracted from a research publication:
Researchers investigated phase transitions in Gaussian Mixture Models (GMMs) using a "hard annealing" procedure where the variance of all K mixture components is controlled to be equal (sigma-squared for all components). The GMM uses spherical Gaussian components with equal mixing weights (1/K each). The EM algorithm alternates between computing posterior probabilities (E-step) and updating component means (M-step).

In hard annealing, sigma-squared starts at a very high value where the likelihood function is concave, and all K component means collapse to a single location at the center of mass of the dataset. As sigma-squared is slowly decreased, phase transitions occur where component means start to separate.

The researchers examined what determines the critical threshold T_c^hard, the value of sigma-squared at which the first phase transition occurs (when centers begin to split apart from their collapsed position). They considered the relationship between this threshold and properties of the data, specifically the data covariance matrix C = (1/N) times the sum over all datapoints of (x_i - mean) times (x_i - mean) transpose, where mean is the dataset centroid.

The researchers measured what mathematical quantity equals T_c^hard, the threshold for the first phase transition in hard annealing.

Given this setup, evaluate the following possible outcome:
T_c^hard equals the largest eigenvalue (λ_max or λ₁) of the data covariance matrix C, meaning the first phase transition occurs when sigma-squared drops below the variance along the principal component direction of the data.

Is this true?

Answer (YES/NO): YES